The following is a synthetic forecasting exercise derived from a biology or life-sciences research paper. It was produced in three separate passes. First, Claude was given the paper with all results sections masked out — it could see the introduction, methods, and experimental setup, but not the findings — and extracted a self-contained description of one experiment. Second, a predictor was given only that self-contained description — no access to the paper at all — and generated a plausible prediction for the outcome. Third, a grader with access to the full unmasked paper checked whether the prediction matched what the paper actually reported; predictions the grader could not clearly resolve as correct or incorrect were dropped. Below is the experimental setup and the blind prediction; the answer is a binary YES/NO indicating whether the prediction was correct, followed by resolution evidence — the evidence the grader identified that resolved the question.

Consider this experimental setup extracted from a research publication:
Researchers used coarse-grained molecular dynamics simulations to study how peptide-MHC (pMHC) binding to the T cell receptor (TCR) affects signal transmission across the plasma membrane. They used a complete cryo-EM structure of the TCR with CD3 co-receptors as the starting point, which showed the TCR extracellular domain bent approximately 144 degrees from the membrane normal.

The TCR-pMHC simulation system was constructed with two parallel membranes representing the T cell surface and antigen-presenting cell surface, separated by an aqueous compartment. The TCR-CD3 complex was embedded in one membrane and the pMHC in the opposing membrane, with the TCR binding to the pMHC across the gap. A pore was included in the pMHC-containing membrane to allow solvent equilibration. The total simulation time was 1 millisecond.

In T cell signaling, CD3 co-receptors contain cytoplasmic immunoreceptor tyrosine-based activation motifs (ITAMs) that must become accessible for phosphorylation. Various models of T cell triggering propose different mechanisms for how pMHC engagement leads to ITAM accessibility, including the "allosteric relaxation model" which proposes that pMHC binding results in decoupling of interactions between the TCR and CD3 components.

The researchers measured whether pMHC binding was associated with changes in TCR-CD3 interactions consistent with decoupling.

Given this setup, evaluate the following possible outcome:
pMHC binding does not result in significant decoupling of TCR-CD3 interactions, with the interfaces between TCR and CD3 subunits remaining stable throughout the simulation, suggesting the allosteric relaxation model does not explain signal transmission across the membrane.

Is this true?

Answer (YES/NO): NO